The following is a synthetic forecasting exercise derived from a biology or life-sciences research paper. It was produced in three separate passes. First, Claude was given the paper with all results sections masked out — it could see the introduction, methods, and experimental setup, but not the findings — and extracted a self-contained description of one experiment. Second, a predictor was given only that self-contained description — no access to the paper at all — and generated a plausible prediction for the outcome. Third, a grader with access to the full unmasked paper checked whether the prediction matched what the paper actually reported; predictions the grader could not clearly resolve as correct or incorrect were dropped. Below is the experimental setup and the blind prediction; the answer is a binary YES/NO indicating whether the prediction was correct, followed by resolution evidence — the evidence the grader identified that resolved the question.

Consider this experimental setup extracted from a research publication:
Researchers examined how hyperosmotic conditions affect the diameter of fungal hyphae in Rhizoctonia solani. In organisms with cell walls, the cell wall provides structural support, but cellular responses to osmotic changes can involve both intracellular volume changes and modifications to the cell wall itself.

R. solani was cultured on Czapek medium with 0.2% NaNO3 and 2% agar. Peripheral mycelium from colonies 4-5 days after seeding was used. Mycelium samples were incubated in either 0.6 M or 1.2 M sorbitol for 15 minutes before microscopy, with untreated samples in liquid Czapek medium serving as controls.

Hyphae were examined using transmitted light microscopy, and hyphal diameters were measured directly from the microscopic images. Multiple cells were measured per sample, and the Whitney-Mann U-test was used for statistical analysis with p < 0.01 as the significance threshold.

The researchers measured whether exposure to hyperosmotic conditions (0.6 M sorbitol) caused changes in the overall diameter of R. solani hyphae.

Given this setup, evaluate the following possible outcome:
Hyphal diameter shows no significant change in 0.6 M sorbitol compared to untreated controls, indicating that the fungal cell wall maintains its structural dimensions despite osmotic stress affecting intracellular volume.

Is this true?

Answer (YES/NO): NO